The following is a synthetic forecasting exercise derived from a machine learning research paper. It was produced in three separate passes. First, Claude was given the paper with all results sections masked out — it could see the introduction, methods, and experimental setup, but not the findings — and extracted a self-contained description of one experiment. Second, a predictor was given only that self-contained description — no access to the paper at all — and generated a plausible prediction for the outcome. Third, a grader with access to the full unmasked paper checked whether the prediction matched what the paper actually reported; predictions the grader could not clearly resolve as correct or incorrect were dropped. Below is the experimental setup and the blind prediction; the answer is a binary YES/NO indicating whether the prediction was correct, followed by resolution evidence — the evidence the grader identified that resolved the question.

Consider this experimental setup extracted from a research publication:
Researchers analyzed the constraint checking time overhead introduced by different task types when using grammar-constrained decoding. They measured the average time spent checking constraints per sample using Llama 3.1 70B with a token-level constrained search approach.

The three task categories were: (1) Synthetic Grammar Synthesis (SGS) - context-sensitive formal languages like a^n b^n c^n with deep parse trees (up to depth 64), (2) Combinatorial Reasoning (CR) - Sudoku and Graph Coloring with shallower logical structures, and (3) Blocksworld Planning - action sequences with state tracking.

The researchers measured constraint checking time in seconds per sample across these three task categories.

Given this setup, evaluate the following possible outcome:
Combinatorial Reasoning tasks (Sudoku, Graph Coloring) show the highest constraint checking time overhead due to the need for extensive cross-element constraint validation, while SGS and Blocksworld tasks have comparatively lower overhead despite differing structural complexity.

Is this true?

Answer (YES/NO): NO